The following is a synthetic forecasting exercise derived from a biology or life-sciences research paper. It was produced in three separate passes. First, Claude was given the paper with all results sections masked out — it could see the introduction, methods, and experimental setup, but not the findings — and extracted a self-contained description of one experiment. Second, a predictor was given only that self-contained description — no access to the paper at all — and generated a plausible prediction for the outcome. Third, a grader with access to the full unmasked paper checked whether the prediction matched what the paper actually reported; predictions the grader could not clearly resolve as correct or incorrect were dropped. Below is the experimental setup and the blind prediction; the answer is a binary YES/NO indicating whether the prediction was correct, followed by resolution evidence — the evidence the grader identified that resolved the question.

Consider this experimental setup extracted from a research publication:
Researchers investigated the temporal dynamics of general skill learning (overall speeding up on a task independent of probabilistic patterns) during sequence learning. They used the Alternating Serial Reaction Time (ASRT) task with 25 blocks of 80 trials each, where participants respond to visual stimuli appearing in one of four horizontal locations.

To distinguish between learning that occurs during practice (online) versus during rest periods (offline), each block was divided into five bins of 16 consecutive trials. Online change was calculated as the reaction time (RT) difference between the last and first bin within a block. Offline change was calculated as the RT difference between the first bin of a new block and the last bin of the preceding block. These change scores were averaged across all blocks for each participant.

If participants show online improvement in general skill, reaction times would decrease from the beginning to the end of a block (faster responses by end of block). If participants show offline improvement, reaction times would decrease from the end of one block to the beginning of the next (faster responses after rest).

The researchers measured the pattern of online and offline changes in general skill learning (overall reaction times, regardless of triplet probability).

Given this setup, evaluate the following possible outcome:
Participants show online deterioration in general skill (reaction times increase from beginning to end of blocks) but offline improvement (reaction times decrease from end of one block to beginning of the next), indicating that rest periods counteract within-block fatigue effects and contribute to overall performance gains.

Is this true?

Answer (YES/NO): YES